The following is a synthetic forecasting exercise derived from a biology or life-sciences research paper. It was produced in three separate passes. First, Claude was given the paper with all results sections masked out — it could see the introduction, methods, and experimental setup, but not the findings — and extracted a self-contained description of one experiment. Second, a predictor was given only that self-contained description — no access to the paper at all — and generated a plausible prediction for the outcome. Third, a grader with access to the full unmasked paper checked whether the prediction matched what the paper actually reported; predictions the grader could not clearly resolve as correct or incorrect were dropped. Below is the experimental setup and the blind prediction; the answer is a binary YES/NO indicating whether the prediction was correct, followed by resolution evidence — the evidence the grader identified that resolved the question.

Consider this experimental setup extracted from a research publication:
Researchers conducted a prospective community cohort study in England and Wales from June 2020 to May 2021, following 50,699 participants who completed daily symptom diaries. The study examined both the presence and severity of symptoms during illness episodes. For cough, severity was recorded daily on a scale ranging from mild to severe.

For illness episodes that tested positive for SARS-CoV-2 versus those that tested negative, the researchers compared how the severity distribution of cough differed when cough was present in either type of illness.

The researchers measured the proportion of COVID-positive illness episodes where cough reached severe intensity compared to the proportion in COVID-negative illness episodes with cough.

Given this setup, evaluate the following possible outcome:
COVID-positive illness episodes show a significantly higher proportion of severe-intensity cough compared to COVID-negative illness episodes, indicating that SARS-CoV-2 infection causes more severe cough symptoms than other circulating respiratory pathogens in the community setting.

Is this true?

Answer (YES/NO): YES